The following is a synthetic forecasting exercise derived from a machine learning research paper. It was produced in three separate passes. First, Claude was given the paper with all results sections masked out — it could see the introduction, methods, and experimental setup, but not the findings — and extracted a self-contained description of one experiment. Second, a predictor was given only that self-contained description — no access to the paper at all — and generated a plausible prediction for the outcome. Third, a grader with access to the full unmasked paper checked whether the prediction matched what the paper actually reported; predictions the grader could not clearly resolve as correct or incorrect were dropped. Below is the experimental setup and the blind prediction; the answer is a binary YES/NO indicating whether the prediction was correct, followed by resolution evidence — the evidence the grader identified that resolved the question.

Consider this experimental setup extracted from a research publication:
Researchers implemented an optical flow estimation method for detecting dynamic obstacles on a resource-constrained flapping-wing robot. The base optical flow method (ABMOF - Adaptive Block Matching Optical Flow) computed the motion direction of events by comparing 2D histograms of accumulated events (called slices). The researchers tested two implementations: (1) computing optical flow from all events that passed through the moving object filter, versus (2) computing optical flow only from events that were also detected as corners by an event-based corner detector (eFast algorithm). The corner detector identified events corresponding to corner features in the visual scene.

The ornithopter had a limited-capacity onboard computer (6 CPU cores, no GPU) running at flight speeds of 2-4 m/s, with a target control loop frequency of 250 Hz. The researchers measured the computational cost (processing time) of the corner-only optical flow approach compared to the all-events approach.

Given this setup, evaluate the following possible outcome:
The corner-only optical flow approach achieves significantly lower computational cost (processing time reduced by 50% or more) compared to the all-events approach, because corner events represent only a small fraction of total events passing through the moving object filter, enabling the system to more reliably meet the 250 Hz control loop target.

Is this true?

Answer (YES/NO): NO